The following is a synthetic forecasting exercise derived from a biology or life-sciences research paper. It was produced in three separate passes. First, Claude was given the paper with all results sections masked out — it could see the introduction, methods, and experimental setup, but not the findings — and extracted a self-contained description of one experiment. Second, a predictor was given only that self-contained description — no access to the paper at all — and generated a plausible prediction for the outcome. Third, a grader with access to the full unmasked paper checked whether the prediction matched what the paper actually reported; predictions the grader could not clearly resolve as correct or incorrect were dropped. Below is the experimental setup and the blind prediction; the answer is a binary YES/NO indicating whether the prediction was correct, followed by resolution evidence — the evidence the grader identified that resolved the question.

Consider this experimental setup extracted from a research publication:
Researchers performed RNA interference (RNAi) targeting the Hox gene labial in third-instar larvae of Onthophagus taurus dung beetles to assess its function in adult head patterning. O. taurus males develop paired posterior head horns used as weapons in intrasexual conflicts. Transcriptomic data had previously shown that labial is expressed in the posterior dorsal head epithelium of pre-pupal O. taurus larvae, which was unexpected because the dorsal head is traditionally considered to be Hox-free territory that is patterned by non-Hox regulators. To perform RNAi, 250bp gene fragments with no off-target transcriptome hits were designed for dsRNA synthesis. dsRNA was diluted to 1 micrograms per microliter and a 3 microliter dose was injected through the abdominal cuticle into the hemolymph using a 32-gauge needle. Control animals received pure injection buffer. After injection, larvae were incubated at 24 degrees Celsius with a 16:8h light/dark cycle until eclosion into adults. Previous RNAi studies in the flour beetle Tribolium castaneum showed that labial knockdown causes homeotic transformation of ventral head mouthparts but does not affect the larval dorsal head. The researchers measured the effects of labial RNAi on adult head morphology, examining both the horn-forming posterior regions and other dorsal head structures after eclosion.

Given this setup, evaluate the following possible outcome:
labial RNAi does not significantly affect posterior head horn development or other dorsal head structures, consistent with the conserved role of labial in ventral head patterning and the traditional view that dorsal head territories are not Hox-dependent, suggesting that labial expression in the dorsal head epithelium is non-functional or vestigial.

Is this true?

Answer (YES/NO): NO